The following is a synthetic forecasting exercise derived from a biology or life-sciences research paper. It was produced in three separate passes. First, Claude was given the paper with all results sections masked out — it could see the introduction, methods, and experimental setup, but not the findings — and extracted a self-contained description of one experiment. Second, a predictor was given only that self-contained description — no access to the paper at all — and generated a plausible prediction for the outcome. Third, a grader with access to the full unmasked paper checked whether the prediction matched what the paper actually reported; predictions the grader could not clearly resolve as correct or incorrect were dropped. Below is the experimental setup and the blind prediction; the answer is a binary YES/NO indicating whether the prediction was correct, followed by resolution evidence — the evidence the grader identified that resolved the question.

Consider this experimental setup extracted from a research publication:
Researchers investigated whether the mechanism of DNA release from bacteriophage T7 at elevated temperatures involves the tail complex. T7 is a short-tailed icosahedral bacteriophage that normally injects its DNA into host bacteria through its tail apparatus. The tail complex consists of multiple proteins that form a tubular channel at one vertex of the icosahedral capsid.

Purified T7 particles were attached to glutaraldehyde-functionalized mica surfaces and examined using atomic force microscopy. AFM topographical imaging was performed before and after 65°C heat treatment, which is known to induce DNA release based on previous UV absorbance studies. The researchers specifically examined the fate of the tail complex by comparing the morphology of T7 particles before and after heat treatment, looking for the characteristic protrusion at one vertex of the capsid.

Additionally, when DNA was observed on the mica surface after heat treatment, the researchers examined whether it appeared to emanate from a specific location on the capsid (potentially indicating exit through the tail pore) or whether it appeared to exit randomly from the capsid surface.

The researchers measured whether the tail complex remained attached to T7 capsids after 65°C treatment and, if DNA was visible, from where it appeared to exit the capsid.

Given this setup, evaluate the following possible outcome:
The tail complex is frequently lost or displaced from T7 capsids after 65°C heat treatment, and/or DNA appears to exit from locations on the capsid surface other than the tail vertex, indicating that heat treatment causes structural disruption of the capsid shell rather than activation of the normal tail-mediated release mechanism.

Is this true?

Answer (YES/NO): YES